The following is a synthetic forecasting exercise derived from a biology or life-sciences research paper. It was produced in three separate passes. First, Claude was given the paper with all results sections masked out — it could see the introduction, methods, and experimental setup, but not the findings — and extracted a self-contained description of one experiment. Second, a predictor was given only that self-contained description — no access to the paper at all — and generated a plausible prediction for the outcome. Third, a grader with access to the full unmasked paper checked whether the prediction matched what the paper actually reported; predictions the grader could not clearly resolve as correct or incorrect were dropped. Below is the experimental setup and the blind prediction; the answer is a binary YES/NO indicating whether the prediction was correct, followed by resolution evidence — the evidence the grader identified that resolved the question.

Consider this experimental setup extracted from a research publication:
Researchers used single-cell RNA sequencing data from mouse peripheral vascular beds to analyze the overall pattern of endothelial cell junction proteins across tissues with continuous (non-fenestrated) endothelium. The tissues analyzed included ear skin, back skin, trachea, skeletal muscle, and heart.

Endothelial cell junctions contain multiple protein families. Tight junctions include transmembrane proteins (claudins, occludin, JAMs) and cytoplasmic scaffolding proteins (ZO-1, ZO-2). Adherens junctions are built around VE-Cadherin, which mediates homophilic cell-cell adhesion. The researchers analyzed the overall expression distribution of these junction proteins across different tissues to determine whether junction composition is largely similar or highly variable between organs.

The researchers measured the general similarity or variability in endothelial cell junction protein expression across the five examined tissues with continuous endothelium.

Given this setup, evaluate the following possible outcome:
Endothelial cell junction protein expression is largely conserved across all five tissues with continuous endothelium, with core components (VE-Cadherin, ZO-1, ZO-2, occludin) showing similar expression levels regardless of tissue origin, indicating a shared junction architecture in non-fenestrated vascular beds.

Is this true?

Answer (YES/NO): NO